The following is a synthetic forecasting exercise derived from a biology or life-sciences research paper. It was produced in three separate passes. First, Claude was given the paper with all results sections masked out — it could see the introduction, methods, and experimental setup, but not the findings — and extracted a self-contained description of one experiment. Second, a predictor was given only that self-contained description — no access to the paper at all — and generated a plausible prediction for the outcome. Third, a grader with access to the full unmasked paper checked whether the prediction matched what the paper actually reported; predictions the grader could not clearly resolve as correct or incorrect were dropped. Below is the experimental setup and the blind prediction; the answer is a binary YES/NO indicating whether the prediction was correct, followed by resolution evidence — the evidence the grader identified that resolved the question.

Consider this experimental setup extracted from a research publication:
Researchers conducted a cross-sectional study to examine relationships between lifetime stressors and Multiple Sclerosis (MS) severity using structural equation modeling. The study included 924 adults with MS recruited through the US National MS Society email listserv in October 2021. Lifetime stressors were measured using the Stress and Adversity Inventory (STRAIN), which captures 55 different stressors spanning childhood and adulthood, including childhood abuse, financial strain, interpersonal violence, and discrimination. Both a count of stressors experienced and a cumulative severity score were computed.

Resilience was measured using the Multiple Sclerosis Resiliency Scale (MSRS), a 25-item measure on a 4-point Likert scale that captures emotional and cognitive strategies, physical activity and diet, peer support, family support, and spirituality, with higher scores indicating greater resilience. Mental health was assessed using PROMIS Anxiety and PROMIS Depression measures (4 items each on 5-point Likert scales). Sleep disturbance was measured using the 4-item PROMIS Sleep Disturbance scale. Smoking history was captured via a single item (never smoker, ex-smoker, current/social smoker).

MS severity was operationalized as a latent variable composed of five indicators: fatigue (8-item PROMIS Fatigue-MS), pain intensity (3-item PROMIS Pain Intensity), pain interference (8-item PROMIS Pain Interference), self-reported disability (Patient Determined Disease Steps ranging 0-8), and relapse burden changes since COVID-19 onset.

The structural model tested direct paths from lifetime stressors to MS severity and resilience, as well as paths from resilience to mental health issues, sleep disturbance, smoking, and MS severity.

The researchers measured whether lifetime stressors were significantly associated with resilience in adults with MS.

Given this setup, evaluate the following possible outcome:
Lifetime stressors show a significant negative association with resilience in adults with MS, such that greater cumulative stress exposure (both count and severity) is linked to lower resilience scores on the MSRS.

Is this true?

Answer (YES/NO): YES